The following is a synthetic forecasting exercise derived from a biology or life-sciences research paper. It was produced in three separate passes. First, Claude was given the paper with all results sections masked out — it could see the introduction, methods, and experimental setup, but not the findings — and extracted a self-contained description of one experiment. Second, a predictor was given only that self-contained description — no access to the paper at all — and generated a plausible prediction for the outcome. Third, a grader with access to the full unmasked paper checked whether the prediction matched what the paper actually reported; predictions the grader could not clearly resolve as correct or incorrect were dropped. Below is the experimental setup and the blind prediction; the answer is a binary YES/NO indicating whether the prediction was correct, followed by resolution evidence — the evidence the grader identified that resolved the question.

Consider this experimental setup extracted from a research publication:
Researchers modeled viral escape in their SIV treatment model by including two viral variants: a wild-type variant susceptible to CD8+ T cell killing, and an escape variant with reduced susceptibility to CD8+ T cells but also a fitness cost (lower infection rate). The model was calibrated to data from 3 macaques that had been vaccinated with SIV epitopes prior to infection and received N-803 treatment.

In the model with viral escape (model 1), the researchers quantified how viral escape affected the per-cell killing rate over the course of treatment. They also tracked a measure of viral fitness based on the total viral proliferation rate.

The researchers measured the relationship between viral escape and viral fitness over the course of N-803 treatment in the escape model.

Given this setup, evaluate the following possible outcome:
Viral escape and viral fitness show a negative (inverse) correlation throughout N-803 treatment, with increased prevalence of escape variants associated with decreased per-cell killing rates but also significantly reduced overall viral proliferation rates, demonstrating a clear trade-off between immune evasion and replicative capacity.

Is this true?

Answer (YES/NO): YES